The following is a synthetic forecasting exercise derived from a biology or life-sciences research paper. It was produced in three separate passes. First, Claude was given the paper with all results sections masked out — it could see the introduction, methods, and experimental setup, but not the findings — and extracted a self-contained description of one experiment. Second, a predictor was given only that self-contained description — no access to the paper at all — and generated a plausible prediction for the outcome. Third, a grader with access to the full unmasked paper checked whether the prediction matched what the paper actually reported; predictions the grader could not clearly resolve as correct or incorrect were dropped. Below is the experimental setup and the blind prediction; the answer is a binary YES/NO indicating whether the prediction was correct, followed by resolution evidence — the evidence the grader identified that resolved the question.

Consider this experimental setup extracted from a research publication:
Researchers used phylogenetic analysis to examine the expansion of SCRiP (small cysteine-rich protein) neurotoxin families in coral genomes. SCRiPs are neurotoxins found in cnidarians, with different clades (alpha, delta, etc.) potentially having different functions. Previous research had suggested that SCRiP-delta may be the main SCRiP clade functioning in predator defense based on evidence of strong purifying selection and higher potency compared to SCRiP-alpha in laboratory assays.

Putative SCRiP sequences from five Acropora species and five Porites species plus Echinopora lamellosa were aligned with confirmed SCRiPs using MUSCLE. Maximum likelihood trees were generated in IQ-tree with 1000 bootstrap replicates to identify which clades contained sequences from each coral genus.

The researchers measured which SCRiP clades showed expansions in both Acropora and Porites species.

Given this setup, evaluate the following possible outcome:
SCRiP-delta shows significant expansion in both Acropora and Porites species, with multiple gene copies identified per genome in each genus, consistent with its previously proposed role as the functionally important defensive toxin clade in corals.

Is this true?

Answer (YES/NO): YES